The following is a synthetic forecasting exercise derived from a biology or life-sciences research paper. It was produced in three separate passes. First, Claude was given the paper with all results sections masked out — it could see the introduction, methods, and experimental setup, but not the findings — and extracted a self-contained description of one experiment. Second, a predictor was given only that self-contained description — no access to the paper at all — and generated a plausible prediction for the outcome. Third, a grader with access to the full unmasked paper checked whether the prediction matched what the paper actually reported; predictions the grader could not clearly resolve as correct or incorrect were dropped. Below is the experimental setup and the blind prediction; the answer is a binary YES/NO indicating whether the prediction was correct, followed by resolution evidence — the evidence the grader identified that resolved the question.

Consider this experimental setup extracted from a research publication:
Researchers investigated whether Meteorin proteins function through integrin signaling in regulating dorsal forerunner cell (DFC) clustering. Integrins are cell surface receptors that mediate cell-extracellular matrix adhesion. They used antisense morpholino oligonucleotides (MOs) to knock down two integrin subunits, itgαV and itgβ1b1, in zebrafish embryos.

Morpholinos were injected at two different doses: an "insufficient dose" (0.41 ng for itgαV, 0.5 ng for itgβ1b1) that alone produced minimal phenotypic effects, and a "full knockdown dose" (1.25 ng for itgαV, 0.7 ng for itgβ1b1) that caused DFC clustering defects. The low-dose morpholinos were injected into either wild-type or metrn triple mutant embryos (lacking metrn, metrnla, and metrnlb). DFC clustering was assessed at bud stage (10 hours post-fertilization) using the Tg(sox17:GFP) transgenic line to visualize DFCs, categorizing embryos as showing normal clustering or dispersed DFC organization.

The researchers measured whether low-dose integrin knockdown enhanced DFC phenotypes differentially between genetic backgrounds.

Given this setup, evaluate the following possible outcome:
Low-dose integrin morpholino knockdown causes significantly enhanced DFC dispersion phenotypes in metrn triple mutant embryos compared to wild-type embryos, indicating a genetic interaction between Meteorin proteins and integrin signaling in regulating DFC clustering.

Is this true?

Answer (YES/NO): YES